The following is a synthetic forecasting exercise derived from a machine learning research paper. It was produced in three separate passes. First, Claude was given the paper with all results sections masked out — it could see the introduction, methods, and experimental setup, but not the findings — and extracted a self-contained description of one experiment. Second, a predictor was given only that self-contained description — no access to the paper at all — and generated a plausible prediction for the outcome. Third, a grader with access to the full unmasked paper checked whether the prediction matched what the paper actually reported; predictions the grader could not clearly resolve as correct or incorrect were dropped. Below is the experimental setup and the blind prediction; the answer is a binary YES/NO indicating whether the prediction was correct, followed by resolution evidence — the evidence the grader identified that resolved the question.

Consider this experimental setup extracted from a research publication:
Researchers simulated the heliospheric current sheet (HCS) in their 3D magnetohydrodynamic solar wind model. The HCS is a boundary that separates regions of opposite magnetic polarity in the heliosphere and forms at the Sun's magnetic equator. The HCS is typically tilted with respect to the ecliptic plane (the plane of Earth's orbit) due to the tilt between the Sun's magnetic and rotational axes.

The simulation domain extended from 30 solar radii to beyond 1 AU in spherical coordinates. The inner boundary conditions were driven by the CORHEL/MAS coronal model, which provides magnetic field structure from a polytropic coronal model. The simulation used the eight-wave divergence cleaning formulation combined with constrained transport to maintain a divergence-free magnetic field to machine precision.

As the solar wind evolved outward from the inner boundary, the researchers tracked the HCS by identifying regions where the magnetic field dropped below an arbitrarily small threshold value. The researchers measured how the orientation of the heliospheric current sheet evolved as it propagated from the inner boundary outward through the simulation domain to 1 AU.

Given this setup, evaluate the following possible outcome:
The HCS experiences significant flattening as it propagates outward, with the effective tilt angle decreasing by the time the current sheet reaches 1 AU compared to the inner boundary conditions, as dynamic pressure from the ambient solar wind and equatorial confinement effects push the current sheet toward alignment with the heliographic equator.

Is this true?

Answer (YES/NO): NO